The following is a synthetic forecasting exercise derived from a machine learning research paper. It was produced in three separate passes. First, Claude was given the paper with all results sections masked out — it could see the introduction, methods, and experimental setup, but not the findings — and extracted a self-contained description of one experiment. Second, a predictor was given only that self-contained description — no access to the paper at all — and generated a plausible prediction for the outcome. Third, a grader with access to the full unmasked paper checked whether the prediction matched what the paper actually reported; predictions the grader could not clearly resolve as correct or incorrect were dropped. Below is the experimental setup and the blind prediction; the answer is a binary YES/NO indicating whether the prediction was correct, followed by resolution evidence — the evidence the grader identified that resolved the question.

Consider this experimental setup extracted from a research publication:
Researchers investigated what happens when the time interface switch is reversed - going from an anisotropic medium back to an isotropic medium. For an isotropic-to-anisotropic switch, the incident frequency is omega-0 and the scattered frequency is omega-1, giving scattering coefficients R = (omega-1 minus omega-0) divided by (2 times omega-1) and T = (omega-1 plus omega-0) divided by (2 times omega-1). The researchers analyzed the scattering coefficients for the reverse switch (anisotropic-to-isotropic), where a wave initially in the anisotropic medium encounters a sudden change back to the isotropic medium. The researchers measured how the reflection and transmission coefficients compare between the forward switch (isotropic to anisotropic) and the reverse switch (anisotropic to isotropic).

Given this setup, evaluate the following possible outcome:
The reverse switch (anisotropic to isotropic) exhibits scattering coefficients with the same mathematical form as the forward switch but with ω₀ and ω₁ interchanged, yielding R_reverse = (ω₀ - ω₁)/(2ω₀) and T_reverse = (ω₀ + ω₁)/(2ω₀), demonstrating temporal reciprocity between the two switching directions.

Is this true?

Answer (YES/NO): NO